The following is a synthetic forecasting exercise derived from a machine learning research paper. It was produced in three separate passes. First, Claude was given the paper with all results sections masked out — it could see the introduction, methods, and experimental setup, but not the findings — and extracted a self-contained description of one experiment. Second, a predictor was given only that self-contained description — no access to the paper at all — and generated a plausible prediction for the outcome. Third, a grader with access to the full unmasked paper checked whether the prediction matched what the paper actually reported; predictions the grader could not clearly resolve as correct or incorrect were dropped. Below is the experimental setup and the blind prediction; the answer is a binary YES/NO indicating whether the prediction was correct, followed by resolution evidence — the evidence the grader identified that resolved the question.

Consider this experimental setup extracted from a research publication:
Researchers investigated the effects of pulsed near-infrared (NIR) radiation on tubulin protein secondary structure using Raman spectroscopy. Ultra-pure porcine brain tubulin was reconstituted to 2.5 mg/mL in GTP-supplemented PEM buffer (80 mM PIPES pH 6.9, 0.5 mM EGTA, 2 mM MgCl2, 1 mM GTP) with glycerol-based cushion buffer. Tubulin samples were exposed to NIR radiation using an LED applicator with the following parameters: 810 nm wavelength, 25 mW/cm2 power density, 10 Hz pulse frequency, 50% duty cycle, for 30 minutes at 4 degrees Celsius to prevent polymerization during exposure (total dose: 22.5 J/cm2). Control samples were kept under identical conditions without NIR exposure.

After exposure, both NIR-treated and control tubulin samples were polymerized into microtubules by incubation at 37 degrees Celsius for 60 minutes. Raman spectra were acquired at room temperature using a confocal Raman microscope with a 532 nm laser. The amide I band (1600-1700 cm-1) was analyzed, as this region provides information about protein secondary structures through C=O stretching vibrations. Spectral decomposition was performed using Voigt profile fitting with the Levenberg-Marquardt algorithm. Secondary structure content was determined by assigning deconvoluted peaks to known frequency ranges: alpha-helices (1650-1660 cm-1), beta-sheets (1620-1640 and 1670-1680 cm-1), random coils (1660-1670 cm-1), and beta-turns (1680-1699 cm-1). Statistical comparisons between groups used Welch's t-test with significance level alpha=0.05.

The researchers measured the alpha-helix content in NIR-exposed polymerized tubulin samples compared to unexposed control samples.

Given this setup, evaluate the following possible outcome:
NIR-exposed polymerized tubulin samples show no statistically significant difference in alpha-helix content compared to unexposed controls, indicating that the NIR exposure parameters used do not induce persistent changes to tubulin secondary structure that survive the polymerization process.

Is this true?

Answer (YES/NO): NO